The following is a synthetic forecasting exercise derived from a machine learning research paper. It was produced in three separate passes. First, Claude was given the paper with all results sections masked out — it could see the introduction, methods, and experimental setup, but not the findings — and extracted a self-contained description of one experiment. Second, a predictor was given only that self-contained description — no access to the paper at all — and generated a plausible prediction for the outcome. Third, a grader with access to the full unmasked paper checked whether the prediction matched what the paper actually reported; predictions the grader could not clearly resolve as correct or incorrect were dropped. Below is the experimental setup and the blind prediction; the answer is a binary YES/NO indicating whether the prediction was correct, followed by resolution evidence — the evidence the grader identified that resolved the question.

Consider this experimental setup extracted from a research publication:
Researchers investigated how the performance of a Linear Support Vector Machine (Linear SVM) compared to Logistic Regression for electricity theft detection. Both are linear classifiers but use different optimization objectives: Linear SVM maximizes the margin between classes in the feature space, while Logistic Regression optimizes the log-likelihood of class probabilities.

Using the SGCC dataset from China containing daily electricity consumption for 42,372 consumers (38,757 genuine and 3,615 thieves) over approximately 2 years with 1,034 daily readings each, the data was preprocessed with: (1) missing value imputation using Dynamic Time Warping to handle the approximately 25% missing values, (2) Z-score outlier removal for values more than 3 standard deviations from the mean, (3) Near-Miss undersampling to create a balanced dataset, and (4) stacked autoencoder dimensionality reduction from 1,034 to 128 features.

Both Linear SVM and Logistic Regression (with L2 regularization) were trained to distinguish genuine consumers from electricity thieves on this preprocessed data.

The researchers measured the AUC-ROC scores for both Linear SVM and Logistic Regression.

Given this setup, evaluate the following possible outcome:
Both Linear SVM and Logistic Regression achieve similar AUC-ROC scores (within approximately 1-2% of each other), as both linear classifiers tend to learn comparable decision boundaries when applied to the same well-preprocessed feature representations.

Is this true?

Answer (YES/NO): YES